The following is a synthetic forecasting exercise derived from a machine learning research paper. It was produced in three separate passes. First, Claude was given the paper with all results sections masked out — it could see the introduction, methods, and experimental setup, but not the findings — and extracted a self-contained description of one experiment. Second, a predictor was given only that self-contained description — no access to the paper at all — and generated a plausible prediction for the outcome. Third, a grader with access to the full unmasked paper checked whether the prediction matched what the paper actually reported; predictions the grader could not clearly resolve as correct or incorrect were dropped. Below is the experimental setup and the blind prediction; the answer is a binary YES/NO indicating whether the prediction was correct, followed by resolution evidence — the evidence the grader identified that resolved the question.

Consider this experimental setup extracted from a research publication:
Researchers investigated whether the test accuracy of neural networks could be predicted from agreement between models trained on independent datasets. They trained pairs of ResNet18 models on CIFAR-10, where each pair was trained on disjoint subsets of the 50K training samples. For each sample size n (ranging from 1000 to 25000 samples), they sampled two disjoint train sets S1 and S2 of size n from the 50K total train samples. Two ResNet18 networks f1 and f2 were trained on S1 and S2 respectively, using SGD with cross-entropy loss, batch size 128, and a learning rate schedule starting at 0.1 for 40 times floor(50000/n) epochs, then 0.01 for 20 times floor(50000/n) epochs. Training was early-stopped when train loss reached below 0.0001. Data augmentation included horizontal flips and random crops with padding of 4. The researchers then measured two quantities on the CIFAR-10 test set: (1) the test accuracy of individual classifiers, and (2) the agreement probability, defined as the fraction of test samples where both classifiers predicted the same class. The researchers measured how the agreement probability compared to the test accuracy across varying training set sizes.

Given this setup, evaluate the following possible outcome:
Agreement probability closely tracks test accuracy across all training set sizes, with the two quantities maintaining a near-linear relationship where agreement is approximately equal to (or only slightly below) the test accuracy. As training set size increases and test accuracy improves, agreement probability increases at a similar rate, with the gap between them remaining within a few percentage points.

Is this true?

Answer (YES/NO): YES